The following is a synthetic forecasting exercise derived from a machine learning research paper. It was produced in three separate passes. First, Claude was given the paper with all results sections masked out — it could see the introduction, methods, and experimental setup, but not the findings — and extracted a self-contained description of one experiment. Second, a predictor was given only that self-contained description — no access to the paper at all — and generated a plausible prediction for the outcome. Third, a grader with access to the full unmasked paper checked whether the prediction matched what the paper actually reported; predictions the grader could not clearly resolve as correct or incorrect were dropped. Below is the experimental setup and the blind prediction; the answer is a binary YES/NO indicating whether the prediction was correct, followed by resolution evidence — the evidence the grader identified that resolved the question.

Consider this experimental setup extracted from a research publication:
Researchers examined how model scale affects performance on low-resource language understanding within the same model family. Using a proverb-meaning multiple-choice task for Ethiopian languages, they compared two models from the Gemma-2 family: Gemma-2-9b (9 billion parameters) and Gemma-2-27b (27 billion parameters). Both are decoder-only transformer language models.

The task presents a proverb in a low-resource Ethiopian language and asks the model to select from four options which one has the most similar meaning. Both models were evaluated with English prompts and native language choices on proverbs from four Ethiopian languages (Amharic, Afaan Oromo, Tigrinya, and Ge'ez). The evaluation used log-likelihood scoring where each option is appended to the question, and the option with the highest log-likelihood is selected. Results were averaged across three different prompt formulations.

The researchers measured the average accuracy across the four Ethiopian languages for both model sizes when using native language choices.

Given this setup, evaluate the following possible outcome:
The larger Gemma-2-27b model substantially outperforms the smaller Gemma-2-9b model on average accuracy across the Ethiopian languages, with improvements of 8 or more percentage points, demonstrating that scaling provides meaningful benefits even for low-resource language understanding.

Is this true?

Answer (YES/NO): NO